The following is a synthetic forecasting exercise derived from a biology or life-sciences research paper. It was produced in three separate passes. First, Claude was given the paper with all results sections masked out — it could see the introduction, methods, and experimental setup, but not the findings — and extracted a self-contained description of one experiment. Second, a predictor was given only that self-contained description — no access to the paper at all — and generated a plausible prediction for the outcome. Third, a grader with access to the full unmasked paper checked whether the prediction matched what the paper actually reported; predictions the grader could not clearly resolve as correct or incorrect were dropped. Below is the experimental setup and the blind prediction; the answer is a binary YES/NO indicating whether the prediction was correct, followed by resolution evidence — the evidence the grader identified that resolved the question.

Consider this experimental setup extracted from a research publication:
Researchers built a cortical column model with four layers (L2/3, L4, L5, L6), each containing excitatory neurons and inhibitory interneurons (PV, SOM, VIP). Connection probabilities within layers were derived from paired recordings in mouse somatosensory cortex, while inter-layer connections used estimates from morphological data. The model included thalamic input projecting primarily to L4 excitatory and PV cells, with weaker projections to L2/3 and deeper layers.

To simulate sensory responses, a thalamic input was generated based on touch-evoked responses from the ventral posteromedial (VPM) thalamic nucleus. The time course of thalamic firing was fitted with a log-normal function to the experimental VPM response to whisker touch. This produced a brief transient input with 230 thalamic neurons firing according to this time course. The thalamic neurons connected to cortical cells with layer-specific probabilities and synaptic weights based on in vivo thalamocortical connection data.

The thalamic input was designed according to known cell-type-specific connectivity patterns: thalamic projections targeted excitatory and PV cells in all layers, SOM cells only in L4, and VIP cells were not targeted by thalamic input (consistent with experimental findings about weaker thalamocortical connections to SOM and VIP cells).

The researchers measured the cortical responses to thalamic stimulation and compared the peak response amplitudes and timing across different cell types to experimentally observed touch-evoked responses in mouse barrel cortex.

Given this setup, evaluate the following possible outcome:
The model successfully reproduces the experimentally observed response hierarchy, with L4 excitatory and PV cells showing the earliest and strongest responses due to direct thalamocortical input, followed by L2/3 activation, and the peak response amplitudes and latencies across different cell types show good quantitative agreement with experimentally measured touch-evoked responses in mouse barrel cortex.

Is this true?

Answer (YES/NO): NO